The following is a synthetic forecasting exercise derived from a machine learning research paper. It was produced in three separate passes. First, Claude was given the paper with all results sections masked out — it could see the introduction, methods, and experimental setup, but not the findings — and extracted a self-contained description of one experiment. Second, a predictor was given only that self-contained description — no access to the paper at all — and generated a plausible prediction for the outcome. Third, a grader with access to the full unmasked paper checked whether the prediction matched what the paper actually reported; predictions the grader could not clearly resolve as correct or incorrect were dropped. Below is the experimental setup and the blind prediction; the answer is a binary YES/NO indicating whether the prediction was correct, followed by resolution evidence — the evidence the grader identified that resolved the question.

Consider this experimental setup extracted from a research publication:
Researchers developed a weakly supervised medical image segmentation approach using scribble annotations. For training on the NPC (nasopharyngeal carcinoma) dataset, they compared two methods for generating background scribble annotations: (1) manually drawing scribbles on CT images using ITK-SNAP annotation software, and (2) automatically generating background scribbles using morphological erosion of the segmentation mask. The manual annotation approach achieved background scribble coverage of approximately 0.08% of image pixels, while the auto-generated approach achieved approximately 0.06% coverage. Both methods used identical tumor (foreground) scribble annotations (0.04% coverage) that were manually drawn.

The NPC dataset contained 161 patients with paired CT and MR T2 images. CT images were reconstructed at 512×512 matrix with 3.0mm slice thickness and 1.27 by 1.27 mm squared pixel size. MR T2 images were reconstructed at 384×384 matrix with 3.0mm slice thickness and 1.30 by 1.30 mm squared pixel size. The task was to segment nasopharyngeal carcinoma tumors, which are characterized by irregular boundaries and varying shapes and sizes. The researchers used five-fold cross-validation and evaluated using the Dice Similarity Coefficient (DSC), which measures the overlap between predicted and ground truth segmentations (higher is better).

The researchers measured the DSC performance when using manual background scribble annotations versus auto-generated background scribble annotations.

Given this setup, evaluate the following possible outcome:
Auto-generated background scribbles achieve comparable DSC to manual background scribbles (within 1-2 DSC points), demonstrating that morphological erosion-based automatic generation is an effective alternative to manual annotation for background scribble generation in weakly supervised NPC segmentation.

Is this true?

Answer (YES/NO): YES